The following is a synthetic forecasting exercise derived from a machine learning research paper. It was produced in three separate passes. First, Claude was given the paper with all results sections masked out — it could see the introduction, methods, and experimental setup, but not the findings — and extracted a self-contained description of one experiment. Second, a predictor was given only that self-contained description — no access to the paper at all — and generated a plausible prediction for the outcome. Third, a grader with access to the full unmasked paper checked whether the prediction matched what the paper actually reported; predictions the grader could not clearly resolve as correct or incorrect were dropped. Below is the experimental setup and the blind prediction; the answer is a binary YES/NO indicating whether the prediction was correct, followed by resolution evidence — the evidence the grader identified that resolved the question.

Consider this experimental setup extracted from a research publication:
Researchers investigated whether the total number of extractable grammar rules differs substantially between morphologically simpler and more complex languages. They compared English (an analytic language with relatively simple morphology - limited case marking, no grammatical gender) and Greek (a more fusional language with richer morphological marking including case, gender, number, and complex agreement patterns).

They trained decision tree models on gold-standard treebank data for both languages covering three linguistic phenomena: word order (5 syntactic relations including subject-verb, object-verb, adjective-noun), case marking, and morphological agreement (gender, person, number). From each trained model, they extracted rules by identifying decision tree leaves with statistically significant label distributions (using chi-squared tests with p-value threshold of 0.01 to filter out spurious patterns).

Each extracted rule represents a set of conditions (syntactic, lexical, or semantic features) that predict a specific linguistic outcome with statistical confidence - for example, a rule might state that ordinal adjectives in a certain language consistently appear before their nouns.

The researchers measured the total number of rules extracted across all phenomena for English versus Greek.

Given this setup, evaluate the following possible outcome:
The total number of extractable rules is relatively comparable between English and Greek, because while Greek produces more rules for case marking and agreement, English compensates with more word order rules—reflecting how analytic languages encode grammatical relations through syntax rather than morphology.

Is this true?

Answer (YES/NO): NO